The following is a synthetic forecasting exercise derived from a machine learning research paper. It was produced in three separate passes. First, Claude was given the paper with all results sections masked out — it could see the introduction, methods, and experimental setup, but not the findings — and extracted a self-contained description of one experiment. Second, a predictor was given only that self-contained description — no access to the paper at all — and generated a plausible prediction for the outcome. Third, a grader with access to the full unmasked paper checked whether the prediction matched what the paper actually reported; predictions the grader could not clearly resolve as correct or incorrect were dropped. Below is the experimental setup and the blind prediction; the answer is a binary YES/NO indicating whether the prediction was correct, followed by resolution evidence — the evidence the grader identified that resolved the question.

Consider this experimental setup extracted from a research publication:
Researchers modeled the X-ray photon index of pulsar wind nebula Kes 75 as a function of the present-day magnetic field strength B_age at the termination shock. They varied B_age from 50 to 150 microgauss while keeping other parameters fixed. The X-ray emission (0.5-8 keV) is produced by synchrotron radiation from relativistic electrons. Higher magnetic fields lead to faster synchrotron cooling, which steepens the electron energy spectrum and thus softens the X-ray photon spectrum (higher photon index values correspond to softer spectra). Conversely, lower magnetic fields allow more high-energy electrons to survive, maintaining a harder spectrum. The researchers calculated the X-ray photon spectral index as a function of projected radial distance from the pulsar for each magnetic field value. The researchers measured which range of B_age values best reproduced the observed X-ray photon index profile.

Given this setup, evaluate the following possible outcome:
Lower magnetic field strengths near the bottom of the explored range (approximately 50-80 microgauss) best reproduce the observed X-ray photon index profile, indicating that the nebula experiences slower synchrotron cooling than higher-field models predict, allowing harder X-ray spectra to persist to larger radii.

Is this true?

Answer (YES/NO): NO